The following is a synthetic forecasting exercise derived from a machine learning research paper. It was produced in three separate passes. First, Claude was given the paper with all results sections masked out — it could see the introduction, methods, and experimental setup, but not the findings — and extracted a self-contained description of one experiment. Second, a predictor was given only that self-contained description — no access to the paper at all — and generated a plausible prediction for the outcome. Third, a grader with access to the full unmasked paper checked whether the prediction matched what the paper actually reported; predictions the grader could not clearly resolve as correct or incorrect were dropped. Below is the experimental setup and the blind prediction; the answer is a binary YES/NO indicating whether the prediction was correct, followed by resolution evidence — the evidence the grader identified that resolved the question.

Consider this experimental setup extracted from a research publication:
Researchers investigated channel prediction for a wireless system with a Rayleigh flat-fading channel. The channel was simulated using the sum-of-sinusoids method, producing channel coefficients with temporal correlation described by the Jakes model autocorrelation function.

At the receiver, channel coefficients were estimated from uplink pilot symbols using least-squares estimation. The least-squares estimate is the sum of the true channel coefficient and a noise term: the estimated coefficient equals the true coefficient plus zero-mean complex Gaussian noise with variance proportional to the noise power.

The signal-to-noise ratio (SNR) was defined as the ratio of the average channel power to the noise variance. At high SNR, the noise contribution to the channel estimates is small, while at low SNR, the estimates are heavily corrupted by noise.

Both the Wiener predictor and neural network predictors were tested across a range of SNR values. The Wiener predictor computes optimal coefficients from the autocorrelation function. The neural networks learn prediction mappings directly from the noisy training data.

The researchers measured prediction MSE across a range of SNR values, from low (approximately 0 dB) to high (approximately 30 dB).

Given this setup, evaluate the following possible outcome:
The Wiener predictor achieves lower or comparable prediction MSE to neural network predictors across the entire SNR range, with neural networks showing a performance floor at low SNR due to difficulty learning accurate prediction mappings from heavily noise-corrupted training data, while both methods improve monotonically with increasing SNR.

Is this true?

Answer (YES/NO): NO